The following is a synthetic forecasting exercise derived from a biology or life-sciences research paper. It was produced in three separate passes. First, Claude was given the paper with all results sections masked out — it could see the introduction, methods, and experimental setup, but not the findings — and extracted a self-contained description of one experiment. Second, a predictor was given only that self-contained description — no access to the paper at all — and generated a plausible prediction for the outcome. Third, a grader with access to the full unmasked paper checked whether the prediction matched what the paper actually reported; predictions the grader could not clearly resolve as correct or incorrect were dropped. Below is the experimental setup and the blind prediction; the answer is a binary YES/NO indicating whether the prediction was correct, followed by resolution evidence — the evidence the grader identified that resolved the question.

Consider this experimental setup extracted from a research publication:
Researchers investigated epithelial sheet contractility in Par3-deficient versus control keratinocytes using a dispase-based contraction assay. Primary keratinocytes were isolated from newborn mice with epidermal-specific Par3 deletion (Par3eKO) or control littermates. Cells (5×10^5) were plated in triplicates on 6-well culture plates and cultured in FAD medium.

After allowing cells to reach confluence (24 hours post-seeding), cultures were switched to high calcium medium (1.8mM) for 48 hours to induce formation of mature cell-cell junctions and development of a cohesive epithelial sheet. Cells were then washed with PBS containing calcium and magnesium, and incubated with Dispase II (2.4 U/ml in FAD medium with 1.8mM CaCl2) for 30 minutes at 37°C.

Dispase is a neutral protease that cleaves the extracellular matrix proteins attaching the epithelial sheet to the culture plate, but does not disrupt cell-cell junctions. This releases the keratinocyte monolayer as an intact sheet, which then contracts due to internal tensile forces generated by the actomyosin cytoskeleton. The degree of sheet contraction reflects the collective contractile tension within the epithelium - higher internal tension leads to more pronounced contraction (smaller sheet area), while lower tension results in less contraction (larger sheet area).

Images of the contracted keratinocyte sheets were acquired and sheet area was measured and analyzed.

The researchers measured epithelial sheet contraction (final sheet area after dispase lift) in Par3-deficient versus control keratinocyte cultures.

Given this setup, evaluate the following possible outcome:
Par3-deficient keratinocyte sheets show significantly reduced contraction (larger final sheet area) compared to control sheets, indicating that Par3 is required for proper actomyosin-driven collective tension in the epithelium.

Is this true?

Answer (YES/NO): YES